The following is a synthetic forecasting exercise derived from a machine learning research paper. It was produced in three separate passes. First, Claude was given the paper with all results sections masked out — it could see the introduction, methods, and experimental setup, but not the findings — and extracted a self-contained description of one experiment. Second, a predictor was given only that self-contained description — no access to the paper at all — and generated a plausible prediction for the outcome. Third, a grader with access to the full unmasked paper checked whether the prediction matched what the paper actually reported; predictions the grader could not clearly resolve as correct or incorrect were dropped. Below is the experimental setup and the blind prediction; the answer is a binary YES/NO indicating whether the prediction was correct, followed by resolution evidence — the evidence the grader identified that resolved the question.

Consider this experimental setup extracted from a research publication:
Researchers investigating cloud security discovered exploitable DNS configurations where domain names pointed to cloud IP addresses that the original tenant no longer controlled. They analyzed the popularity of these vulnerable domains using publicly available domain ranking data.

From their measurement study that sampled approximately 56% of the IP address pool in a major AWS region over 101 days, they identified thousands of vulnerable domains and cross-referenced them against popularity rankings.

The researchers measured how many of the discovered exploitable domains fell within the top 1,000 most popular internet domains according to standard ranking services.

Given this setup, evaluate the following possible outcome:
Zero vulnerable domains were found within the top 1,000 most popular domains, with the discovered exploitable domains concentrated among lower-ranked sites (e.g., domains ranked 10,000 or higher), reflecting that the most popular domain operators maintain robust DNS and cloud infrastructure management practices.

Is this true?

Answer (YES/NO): NO